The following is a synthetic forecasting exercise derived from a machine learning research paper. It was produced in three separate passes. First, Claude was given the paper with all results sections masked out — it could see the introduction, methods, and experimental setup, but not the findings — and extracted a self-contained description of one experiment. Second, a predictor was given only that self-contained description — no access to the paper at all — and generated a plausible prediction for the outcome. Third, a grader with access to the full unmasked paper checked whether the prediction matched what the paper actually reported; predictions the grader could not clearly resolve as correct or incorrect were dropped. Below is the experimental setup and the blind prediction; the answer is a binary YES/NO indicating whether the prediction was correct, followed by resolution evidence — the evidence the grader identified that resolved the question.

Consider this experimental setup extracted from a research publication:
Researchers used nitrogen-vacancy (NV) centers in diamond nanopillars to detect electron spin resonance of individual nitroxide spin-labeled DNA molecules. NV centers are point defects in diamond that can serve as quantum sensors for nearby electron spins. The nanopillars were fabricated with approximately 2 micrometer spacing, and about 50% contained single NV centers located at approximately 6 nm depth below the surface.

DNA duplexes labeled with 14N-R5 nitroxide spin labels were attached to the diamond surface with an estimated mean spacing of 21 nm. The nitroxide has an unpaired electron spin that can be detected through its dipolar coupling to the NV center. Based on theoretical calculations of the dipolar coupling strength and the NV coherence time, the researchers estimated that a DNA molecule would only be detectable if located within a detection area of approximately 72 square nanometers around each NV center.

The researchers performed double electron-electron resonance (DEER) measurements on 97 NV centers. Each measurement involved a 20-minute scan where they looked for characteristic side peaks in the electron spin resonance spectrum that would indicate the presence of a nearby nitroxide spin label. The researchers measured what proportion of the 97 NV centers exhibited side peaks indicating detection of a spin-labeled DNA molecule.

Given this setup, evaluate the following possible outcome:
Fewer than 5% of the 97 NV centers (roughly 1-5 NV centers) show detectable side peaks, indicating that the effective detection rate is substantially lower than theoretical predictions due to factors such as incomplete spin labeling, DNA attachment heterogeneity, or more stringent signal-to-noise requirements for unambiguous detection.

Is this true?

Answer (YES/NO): NO